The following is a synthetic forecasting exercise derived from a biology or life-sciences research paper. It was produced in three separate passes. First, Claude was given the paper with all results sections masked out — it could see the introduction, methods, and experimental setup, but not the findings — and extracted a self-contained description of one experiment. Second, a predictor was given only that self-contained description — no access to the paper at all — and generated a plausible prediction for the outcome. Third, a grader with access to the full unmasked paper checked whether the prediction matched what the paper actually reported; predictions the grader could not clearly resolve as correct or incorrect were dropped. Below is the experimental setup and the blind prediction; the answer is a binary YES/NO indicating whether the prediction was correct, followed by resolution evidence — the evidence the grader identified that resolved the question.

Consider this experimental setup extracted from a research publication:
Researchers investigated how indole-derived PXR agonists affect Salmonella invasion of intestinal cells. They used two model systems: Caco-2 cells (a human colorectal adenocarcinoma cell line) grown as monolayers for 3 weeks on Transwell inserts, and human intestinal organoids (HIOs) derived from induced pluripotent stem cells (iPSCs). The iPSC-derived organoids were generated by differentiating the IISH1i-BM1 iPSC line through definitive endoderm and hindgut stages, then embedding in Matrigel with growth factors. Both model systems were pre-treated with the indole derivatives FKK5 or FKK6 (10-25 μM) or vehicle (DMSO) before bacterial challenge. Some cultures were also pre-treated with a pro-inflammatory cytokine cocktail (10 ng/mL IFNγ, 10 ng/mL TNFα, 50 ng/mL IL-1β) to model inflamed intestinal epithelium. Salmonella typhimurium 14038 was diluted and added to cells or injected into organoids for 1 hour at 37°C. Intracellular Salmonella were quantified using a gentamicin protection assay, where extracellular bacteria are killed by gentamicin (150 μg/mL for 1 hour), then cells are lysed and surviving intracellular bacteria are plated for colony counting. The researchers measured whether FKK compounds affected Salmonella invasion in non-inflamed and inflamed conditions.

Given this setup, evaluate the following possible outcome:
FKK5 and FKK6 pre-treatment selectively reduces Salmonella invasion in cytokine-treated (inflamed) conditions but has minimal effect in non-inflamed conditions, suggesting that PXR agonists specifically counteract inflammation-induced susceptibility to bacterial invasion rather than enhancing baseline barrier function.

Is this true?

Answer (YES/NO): YES